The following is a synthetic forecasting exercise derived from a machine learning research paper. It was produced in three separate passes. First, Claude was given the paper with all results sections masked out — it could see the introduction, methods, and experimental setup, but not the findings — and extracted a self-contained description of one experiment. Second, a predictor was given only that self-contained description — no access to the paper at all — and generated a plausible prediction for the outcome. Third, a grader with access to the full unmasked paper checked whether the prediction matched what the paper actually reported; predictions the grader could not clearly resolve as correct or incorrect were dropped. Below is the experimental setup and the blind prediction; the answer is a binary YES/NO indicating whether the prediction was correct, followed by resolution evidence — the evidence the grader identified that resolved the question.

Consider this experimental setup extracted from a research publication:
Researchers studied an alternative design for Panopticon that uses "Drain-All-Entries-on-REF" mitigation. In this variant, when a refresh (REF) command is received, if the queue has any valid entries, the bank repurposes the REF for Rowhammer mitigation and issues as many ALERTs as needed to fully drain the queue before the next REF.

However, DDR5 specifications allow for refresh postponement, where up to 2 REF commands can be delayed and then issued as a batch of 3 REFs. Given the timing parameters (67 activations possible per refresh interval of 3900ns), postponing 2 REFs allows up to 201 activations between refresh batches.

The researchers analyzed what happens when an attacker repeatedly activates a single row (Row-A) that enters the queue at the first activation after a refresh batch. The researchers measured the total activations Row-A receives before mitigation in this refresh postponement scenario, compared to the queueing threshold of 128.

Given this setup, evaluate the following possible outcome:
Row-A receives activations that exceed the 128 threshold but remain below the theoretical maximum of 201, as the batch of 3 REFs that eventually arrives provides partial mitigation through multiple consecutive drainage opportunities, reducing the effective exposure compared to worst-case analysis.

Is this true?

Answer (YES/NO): NO